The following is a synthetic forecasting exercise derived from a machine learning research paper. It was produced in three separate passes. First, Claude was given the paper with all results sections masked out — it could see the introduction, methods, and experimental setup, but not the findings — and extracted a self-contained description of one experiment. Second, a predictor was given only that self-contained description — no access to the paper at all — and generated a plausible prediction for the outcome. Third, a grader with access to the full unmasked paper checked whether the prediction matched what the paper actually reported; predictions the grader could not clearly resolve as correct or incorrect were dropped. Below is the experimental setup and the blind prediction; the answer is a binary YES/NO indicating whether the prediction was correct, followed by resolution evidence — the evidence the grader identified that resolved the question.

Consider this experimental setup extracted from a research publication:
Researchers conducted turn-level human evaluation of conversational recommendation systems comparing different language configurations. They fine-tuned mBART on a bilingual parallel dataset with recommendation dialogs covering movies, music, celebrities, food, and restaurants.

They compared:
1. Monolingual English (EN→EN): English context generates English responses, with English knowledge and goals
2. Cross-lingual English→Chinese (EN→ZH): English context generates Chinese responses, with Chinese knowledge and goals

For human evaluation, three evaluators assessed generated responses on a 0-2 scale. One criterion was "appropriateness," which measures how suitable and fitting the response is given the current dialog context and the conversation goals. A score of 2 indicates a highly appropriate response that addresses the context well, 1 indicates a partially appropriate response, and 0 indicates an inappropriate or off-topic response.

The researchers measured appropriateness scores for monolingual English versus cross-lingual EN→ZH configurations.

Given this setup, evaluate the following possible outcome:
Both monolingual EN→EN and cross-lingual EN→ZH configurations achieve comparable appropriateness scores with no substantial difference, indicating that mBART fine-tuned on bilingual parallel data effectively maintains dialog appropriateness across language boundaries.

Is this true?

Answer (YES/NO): NO